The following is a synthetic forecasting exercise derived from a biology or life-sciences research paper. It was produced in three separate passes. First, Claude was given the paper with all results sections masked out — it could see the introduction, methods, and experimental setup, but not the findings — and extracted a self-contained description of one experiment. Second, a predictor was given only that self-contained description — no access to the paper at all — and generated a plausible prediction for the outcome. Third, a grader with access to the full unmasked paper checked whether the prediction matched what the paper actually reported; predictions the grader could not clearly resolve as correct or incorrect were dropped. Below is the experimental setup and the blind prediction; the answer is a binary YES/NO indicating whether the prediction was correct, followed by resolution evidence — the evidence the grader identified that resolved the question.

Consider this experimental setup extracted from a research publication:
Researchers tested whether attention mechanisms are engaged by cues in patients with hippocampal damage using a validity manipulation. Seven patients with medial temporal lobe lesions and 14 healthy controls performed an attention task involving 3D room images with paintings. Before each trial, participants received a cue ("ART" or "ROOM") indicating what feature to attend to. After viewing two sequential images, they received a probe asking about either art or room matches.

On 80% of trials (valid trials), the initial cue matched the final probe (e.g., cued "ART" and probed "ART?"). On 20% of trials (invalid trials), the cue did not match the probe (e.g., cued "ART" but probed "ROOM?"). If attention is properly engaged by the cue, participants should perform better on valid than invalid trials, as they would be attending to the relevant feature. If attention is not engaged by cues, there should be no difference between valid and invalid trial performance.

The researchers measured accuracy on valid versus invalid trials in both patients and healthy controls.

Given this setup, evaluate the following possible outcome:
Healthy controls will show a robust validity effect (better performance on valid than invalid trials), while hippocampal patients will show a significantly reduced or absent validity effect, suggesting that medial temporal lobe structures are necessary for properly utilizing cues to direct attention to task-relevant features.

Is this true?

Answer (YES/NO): NO